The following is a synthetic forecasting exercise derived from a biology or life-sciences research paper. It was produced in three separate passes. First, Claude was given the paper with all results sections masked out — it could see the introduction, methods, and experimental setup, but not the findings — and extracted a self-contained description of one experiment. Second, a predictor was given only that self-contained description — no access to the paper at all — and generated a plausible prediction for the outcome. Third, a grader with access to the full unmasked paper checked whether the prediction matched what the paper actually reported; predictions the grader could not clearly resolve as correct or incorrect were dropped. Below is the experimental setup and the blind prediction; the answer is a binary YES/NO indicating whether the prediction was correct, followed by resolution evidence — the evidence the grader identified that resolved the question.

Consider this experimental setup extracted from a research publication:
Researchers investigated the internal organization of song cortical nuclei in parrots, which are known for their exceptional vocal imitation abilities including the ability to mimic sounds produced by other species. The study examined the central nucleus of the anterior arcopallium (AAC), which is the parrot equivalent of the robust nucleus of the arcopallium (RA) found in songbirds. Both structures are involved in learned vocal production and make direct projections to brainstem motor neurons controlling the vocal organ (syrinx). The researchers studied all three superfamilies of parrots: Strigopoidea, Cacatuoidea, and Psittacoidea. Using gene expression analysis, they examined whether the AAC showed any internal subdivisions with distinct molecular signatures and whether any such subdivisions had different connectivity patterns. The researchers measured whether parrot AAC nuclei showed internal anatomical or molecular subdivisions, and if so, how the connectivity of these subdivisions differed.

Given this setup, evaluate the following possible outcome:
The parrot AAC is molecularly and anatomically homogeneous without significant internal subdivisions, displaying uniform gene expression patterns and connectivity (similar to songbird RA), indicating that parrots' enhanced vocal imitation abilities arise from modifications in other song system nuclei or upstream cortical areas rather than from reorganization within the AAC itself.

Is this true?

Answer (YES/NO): NO